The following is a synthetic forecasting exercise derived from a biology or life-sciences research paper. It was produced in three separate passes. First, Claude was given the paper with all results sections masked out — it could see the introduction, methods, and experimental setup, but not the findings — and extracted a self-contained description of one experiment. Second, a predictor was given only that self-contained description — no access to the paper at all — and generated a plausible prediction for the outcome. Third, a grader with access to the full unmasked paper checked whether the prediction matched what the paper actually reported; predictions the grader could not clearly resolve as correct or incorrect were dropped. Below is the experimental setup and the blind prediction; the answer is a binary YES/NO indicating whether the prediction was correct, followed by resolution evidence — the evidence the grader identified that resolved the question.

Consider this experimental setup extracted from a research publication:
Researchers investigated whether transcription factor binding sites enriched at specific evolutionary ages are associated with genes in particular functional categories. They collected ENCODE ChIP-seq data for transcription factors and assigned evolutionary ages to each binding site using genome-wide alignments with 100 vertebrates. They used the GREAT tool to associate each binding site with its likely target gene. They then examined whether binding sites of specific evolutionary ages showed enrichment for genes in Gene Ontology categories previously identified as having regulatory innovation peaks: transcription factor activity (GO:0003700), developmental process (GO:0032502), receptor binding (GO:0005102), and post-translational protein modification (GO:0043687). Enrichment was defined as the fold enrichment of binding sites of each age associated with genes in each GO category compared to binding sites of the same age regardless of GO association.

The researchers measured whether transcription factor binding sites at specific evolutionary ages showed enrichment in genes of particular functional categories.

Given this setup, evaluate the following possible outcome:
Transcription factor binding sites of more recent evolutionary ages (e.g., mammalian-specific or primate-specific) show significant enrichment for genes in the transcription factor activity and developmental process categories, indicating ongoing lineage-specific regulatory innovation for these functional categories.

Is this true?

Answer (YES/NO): NO